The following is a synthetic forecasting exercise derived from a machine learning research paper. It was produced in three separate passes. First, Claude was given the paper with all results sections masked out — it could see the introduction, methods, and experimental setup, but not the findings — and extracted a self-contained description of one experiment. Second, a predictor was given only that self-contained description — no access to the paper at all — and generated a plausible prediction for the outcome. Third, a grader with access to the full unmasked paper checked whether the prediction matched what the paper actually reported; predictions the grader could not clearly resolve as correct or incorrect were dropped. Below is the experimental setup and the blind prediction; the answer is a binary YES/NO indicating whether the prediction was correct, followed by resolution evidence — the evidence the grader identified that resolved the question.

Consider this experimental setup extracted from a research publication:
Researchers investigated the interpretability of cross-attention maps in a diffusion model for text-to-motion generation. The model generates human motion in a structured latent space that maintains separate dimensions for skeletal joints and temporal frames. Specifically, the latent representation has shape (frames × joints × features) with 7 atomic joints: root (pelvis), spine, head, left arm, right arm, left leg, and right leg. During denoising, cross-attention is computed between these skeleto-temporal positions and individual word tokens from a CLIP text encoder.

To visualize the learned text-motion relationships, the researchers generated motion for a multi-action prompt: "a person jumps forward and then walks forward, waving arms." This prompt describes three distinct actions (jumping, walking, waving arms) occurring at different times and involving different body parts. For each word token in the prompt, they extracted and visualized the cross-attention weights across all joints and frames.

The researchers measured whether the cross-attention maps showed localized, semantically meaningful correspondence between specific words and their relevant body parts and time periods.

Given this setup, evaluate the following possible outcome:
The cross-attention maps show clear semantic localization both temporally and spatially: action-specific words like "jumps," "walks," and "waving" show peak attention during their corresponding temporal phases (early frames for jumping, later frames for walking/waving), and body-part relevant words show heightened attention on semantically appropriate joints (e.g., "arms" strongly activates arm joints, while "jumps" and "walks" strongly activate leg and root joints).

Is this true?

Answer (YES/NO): NO